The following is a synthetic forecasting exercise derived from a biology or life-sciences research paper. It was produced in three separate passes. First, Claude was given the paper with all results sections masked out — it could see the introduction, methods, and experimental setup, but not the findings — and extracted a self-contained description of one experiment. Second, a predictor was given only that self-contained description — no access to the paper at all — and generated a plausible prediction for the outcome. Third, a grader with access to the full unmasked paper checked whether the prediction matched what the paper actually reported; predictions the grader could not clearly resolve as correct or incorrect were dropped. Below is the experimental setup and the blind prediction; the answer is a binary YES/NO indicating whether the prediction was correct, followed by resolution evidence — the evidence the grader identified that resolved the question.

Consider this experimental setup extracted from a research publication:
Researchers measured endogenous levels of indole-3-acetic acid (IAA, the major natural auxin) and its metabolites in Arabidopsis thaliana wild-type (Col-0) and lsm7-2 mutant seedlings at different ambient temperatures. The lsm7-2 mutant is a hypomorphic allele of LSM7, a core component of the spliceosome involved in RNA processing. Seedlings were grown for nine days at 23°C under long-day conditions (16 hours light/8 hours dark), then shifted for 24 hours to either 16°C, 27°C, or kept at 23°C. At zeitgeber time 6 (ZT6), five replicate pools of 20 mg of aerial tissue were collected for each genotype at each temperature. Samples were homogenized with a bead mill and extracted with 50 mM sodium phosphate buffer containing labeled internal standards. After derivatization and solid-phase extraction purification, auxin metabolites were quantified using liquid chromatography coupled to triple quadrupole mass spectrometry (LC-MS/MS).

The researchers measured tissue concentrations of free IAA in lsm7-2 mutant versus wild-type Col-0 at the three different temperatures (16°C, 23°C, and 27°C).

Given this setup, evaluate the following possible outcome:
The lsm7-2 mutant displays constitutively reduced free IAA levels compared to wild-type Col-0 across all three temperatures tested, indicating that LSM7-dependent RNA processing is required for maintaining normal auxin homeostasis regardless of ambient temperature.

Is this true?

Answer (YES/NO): NO